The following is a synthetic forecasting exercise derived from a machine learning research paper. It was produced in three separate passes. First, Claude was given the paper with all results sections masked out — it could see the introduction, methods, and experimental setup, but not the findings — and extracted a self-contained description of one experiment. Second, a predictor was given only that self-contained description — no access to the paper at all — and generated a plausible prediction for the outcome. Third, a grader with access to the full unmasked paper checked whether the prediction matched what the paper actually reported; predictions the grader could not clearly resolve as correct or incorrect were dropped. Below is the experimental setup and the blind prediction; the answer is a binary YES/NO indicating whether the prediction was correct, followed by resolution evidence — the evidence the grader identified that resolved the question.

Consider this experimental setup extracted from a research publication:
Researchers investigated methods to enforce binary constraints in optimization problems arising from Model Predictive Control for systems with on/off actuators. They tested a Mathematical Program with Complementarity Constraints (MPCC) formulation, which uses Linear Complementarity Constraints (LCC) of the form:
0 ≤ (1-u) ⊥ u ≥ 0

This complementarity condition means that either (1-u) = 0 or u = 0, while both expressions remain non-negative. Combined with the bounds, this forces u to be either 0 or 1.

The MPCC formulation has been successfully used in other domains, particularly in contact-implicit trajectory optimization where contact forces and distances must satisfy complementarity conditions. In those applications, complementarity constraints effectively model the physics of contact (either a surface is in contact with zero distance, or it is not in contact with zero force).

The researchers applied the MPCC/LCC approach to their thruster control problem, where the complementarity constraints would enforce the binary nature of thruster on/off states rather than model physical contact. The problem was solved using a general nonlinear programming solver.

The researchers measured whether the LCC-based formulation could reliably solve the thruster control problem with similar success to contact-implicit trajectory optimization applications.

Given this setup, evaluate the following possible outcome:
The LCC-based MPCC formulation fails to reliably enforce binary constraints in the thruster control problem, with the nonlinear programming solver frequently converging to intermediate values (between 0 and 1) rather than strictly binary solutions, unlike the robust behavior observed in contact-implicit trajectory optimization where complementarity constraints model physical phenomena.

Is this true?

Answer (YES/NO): NO